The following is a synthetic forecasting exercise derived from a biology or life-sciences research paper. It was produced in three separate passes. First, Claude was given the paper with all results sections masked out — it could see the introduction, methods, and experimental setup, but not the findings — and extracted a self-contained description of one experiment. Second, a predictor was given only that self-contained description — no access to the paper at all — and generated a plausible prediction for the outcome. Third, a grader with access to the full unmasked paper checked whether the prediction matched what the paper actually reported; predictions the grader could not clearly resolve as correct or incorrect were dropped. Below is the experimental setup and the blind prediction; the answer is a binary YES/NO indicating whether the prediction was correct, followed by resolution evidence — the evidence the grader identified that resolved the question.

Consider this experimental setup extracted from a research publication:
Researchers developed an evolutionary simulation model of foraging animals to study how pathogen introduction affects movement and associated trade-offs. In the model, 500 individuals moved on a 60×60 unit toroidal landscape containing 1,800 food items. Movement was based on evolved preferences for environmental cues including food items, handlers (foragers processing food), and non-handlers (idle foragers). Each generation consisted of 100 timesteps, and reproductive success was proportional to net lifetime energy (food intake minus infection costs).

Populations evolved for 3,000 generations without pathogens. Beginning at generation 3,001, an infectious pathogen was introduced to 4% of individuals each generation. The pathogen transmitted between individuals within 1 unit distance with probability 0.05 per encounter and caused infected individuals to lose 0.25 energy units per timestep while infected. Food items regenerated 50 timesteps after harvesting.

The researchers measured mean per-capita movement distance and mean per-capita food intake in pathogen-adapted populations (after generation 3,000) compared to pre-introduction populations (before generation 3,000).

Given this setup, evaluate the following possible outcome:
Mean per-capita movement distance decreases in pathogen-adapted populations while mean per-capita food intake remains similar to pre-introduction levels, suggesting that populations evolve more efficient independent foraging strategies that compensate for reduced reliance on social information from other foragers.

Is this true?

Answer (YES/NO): NO